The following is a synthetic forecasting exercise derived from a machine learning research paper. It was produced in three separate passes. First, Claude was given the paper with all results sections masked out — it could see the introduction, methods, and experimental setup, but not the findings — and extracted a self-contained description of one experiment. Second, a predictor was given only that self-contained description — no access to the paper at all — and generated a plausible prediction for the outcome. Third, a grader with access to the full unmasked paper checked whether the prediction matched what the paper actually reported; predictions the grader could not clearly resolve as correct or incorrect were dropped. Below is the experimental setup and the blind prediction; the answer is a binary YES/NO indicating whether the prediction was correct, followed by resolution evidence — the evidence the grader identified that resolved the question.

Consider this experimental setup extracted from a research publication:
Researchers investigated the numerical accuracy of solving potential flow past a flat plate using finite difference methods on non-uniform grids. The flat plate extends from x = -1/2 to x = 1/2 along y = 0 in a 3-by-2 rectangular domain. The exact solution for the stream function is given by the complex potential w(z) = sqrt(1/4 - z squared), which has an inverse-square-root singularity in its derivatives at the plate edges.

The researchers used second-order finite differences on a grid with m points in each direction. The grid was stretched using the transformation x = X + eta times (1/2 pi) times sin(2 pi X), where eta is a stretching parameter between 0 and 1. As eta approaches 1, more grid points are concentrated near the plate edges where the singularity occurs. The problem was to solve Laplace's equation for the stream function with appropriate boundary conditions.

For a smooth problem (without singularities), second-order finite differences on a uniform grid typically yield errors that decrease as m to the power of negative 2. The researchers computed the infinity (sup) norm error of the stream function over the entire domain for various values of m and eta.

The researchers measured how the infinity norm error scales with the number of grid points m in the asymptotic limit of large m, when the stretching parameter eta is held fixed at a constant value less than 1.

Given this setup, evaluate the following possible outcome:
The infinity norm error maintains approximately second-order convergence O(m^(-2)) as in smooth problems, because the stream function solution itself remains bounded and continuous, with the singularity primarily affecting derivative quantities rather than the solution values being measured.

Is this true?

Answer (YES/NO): NO